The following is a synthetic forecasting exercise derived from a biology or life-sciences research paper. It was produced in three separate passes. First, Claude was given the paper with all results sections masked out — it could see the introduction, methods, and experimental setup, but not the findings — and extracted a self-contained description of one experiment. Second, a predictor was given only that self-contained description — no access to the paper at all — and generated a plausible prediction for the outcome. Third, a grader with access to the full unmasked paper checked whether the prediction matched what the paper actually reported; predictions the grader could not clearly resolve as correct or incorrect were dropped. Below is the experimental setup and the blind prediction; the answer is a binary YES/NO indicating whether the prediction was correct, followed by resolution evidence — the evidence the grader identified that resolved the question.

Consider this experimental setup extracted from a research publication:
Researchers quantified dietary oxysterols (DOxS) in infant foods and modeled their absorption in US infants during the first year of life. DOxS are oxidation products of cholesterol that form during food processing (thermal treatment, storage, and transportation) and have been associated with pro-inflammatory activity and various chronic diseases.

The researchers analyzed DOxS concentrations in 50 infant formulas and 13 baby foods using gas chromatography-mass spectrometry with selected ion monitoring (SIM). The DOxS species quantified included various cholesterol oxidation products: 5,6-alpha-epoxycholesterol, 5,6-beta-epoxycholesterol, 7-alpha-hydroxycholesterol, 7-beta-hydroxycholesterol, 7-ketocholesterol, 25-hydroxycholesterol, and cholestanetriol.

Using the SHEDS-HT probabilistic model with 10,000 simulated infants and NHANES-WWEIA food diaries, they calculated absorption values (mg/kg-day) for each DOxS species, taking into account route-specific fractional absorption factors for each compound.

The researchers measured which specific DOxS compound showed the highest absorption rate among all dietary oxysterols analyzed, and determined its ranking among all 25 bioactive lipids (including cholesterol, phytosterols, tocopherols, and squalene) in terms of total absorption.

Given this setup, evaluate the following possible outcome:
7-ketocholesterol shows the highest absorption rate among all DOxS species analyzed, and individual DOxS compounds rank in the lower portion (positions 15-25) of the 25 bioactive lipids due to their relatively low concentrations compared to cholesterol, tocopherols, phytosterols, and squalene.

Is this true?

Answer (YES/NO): NO